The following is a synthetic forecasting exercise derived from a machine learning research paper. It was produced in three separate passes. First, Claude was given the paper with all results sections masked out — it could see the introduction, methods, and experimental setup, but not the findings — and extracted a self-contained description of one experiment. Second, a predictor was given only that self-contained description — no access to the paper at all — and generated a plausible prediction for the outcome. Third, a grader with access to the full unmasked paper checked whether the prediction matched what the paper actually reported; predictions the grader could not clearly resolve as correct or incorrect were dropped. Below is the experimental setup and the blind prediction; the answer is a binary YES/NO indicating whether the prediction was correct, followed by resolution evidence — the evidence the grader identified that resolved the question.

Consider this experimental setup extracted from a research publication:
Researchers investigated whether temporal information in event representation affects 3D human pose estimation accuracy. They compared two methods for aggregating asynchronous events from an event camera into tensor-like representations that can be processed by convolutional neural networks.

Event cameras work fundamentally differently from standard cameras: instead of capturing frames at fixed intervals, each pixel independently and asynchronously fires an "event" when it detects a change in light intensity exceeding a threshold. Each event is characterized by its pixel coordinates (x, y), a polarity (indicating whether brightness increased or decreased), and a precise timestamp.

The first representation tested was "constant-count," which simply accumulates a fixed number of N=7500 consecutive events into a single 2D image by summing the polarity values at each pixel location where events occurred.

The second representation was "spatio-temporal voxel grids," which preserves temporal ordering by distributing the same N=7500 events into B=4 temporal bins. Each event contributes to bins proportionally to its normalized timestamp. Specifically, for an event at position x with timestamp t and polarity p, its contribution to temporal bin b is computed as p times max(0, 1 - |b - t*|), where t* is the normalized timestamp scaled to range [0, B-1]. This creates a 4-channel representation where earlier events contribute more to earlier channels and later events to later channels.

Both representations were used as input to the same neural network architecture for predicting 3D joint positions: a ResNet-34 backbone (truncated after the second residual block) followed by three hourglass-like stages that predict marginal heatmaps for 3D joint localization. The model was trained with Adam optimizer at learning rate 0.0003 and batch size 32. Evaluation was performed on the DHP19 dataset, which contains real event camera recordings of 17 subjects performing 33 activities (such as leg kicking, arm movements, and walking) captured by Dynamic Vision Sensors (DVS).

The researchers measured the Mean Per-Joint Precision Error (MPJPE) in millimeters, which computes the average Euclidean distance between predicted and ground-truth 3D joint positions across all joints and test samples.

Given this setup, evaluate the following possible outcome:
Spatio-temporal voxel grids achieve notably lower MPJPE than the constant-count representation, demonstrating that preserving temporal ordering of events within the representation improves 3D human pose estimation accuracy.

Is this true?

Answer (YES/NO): NO